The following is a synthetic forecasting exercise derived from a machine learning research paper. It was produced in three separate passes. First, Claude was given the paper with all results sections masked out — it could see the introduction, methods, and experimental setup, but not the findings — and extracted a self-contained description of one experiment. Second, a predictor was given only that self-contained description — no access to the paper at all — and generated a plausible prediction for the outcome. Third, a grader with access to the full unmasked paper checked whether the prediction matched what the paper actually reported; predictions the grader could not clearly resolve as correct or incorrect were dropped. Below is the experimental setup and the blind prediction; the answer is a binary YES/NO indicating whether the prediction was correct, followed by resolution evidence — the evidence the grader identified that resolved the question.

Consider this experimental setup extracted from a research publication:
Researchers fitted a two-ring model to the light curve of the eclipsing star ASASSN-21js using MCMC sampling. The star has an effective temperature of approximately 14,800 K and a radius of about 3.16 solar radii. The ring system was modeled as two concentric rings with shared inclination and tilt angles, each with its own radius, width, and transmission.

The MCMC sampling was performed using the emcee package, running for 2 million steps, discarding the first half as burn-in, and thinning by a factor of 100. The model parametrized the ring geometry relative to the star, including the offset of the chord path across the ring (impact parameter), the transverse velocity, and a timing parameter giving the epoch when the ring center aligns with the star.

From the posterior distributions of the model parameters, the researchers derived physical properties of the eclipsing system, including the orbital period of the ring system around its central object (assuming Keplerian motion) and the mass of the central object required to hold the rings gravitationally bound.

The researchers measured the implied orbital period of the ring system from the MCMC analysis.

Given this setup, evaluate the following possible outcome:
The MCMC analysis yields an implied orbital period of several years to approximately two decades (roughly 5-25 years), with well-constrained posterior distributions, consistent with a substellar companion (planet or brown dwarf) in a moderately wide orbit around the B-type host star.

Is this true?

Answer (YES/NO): NO